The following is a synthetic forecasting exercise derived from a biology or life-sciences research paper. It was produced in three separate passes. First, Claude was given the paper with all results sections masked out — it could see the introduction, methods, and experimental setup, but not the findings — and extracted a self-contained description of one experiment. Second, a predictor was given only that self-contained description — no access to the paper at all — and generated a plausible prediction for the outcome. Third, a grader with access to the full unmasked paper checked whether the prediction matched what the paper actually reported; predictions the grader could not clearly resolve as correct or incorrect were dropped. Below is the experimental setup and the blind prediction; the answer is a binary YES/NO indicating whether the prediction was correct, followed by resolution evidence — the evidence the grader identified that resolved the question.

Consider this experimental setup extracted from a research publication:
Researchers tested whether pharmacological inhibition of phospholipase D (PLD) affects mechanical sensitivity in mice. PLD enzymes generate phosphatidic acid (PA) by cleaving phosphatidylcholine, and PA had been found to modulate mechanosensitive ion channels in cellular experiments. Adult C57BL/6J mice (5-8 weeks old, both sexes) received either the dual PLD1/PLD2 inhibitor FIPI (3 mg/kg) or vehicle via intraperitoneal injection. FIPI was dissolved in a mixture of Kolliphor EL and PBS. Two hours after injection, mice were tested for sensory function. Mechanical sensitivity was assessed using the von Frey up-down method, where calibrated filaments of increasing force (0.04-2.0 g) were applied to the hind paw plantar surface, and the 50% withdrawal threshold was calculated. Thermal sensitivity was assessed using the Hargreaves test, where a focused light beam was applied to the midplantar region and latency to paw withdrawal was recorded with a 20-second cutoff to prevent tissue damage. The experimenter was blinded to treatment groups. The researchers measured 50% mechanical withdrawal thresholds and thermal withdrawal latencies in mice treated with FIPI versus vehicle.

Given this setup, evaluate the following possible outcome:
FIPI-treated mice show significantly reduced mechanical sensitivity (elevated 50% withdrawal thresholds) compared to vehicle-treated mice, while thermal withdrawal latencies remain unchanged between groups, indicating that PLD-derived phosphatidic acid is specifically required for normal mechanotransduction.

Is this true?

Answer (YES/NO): NO